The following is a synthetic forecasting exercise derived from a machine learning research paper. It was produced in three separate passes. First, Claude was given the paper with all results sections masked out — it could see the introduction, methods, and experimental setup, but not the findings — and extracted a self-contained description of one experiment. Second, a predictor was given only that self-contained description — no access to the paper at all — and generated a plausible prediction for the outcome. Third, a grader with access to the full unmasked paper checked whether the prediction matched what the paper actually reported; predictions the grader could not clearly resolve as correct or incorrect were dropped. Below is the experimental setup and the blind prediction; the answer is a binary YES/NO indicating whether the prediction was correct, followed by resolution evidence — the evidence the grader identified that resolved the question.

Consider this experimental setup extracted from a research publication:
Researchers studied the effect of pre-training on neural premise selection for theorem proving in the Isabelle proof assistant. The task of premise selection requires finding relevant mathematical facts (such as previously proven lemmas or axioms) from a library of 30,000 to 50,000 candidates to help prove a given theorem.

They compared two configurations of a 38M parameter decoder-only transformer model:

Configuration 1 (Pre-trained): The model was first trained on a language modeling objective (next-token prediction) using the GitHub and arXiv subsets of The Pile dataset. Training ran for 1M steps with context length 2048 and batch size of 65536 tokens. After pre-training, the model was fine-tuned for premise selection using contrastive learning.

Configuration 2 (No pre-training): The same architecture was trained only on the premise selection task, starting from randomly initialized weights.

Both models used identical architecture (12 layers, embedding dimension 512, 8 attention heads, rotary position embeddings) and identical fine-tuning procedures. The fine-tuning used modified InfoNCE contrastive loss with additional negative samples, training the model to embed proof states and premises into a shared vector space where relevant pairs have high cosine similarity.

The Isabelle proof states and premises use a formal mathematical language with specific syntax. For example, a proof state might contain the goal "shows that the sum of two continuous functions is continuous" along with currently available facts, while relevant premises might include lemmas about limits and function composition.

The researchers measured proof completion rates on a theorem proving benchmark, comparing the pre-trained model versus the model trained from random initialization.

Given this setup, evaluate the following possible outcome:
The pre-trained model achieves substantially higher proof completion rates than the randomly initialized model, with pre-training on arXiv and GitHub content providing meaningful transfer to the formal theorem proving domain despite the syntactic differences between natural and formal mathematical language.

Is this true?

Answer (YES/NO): YES